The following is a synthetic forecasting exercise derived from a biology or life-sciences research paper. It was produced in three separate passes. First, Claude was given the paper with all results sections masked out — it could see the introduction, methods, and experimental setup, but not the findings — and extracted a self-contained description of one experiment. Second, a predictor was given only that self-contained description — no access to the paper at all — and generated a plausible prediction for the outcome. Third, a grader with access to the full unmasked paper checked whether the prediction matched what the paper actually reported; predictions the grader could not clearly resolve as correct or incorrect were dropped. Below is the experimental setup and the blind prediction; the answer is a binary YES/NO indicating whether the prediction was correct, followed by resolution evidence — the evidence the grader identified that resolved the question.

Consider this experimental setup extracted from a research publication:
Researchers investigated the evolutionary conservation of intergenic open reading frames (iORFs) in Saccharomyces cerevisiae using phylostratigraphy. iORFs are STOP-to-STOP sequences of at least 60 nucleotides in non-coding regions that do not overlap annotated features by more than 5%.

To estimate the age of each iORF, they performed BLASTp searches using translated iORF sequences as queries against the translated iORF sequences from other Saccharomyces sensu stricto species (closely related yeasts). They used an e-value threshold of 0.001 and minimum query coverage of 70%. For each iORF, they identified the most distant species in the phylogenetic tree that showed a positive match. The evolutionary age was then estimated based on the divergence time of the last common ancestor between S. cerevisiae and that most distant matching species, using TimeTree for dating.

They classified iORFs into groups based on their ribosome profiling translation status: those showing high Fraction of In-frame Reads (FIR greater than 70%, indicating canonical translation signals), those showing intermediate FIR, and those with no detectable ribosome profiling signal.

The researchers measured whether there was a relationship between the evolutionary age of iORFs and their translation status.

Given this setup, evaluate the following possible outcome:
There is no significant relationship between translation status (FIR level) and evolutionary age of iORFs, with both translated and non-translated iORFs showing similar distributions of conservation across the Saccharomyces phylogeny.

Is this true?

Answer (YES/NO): YES